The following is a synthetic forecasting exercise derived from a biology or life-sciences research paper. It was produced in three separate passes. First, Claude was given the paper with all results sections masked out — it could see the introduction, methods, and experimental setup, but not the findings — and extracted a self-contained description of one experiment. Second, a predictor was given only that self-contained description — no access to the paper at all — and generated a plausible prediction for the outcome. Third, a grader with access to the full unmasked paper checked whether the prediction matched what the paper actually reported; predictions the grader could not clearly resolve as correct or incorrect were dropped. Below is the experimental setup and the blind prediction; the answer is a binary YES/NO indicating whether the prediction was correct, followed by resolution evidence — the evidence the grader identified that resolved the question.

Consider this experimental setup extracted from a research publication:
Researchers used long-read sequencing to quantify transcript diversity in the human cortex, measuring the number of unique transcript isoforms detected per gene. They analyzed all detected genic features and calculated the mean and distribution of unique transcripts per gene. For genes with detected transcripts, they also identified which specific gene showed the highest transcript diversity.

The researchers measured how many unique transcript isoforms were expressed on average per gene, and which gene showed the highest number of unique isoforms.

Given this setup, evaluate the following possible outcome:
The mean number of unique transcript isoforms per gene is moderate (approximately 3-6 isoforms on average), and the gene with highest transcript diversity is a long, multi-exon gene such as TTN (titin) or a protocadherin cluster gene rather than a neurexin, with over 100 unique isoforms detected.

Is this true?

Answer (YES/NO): NO